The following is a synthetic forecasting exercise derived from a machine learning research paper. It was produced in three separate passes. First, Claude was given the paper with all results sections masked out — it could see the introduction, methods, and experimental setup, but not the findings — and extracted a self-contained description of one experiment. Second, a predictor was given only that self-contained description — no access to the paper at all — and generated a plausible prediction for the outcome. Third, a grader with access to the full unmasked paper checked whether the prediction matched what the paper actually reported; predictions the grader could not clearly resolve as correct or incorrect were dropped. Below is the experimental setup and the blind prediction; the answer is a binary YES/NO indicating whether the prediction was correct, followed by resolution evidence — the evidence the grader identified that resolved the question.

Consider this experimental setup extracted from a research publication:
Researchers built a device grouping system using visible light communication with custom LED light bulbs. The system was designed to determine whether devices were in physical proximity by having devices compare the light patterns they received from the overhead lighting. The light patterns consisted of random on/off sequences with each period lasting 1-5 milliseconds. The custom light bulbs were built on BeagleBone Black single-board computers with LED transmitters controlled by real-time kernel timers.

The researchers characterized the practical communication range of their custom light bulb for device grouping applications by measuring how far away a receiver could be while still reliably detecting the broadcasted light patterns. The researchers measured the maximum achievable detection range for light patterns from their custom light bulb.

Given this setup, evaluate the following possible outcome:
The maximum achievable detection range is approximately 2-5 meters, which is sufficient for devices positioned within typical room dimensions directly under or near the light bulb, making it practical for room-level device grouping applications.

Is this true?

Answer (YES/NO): NO